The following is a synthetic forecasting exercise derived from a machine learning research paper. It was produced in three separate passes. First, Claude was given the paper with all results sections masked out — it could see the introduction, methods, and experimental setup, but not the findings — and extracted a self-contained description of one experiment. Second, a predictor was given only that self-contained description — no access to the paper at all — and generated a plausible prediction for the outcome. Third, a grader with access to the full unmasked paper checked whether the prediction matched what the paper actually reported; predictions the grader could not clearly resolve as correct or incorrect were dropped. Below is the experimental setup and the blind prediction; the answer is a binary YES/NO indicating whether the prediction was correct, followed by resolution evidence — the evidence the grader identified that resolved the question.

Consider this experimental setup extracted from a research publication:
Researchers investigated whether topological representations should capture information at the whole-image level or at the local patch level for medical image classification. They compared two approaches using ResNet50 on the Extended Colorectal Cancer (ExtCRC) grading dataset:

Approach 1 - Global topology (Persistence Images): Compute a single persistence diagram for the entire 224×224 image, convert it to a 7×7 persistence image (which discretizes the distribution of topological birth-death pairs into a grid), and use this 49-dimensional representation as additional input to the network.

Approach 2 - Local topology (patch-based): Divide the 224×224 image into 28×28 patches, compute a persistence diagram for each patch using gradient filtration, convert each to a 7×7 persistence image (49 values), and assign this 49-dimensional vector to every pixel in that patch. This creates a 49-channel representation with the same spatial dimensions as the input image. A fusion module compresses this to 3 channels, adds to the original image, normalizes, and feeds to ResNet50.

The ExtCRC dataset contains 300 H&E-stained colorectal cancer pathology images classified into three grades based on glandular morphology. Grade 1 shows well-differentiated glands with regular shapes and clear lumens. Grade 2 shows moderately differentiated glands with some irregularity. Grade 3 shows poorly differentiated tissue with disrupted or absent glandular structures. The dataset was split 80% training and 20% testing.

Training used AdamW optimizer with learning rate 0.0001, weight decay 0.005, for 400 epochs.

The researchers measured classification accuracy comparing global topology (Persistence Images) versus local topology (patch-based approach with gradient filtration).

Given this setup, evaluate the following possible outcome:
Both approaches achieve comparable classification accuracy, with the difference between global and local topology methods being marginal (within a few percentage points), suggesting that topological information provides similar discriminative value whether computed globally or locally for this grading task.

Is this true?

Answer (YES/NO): NO